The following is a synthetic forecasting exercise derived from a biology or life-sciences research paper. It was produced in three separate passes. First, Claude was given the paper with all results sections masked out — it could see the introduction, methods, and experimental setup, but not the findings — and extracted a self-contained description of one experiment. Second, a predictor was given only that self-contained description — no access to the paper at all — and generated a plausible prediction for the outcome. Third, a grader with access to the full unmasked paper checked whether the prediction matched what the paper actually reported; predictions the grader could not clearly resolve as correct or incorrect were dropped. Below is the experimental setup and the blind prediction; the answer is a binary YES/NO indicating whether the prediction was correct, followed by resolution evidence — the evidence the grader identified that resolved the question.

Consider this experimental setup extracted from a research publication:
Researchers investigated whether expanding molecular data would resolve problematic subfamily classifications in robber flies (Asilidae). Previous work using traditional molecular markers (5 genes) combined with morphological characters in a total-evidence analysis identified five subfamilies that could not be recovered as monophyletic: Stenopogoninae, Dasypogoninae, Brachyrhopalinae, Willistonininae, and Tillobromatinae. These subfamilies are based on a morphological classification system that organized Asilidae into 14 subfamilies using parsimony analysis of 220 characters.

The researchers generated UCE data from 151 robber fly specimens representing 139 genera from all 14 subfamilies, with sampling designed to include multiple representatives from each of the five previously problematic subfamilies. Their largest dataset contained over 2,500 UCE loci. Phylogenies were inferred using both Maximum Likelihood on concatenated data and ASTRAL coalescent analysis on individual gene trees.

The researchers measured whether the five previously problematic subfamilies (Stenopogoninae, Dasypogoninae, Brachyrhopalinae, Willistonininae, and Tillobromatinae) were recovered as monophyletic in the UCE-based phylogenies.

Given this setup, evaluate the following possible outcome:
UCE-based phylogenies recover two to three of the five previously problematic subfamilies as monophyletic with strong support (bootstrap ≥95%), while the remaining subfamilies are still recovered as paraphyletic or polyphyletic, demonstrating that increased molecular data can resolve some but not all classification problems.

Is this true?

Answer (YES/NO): NO